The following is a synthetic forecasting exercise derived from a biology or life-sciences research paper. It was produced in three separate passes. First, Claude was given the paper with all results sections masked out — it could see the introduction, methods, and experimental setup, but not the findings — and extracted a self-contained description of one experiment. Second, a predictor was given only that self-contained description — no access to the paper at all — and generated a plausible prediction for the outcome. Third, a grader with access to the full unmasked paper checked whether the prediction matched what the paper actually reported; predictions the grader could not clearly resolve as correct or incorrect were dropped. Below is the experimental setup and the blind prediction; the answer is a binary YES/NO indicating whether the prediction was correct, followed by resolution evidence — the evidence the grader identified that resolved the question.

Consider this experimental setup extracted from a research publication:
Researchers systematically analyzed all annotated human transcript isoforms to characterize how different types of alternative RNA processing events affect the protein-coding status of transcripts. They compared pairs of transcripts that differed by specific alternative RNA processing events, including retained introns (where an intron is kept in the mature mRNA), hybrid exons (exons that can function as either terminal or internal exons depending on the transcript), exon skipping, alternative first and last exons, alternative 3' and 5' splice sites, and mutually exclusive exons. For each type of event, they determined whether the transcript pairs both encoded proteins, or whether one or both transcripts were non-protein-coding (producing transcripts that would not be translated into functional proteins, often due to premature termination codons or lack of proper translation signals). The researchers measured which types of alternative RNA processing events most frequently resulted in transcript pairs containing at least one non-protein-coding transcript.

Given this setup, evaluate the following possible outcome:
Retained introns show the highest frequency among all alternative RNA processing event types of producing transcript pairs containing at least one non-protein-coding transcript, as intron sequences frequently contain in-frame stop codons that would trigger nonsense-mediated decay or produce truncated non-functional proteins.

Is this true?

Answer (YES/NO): YES